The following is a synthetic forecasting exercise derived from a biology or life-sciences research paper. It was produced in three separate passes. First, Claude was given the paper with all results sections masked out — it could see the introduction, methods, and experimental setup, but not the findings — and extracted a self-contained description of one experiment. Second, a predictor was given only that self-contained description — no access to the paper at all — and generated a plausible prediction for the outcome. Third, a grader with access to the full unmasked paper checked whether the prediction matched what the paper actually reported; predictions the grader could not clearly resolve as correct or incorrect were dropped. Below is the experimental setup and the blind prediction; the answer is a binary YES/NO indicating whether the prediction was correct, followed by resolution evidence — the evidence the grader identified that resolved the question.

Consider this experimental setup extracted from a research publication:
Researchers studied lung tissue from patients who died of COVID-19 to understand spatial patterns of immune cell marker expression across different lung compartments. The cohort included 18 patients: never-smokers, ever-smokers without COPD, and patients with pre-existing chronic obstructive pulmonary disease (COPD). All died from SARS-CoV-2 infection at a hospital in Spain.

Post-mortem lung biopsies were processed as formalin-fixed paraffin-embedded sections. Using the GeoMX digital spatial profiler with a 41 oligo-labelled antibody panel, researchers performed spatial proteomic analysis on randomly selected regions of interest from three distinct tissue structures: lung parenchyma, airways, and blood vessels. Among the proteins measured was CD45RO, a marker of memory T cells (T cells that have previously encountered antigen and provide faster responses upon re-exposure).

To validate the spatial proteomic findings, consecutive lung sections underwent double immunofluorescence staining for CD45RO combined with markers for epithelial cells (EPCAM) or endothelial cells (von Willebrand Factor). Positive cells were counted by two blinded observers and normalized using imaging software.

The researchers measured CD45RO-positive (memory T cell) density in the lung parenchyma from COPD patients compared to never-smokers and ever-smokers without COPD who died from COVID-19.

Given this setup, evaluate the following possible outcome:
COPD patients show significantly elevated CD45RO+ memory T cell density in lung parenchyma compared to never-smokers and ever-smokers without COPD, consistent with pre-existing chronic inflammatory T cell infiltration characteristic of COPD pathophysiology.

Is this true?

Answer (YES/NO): NO